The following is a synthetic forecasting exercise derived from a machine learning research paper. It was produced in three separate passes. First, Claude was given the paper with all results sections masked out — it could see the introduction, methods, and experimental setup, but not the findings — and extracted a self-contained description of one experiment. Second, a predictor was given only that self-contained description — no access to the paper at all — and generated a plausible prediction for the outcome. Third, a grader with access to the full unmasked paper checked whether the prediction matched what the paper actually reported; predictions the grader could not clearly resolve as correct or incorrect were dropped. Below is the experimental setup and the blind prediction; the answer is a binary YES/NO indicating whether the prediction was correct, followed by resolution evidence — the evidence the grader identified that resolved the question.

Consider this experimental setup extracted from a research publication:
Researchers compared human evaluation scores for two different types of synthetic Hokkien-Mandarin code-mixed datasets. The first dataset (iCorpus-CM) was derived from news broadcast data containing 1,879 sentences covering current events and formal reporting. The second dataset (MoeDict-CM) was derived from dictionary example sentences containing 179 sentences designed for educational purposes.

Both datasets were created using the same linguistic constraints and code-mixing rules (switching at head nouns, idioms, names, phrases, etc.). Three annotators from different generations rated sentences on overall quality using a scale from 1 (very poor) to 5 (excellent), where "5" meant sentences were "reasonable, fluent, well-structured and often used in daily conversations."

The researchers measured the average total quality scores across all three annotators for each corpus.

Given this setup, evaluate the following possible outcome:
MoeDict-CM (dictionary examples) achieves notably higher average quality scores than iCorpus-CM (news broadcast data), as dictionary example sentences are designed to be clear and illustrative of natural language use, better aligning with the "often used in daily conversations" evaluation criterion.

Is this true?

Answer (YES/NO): NO